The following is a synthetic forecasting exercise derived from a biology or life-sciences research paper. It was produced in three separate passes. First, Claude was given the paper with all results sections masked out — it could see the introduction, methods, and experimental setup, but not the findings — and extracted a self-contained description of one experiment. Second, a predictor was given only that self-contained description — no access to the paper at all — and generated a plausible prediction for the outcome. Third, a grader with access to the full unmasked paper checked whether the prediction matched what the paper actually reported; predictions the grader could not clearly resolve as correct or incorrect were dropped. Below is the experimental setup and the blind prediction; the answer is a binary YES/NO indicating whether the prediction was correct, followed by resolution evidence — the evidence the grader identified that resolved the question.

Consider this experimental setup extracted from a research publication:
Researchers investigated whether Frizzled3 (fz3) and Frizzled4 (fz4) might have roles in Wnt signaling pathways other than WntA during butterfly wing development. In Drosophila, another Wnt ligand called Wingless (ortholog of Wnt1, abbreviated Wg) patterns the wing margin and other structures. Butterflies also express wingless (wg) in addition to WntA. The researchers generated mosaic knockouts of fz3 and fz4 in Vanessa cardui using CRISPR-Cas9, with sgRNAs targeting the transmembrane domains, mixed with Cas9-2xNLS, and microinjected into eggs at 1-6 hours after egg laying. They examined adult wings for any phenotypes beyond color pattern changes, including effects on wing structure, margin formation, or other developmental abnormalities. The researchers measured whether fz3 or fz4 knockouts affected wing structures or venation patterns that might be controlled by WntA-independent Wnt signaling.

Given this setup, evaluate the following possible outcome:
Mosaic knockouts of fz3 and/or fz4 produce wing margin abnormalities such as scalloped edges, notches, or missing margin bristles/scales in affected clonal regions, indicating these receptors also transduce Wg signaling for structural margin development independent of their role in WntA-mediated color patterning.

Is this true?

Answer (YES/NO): NO